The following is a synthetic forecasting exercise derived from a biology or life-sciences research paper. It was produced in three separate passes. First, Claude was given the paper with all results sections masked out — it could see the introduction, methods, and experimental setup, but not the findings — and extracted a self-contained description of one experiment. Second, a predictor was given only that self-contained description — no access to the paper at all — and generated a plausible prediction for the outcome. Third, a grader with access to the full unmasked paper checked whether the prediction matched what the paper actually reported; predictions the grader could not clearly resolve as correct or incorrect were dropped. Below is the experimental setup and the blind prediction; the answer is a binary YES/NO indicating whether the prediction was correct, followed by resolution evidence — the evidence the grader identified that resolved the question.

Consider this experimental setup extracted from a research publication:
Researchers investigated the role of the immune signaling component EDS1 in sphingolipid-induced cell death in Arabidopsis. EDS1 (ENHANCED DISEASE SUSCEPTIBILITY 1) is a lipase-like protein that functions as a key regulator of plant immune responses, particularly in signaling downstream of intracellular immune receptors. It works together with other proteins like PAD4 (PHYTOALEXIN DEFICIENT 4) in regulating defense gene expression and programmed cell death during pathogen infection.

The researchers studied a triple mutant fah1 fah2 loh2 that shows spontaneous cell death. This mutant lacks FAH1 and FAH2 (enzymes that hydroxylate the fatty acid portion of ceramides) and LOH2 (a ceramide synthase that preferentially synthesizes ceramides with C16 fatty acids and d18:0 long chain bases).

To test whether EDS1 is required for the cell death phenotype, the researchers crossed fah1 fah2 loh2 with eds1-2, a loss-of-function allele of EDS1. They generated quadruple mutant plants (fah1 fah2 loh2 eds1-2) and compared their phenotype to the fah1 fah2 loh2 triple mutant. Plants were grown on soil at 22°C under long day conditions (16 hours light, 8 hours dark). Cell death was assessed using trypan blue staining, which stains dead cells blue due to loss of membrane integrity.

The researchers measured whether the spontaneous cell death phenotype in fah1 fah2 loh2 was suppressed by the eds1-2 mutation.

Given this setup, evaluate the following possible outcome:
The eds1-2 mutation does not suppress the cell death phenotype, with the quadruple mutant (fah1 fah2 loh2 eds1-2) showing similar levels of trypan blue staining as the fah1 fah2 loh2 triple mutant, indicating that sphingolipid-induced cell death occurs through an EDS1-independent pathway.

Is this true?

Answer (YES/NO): NO